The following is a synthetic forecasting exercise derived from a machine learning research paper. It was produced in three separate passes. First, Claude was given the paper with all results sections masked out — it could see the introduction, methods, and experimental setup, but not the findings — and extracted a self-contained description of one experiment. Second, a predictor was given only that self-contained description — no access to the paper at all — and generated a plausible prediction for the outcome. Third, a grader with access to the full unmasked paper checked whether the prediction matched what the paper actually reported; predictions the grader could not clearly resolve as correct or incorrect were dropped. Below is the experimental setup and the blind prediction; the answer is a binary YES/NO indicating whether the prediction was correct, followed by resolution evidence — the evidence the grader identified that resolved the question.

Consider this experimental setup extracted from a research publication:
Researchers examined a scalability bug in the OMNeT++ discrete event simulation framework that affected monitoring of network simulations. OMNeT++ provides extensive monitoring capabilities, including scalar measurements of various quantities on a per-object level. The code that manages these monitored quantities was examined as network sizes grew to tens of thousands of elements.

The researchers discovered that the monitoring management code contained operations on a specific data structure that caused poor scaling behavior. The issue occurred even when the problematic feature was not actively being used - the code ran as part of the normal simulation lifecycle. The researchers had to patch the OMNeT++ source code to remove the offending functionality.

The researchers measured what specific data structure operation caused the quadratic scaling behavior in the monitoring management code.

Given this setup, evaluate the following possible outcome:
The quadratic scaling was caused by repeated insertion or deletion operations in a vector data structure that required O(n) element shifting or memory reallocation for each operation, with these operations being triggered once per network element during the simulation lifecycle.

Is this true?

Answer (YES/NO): YES